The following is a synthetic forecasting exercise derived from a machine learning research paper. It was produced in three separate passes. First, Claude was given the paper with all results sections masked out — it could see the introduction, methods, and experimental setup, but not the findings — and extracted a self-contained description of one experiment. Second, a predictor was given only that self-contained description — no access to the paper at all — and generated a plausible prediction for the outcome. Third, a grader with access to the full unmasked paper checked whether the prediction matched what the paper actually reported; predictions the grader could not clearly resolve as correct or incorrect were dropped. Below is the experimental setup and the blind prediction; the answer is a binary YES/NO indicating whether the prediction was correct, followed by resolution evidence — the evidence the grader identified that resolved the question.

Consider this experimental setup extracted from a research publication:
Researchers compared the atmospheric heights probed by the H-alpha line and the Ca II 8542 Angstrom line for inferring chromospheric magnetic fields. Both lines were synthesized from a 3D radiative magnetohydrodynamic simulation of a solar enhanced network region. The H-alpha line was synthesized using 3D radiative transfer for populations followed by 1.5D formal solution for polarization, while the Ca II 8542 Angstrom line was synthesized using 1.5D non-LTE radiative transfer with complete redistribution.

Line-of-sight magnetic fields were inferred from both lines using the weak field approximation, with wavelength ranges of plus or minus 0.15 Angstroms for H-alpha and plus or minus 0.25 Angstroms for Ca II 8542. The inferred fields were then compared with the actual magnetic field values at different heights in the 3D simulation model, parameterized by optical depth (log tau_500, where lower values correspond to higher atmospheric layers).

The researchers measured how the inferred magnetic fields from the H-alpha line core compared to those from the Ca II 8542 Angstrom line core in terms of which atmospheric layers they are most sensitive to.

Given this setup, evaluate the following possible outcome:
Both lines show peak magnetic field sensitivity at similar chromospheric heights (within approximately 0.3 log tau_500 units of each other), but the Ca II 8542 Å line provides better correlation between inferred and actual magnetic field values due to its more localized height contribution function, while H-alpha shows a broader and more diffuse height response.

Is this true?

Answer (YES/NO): NO